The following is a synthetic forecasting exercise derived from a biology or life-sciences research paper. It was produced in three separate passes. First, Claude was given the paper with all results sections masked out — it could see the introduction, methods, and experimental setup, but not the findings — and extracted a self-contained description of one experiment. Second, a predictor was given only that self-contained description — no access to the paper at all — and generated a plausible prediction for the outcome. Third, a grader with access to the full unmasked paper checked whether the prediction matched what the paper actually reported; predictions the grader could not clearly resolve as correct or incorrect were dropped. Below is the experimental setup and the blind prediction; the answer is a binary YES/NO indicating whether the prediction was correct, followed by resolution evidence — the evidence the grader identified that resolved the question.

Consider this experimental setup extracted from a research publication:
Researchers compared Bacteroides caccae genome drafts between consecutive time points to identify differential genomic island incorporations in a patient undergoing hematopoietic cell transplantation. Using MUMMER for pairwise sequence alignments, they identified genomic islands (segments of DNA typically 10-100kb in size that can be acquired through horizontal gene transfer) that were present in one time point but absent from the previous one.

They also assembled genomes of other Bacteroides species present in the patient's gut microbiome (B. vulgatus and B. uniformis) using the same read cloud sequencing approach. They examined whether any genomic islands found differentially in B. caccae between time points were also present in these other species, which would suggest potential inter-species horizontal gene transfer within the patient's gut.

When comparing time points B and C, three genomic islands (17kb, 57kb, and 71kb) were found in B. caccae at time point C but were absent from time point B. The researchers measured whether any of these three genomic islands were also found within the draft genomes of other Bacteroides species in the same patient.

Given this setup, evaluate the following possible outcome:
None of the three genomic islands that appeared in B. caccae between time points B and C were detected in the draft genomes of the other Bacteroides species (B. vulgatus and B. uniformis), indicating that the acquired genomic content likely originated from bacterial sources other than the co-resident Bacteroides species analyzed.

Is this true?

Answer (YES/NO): NO